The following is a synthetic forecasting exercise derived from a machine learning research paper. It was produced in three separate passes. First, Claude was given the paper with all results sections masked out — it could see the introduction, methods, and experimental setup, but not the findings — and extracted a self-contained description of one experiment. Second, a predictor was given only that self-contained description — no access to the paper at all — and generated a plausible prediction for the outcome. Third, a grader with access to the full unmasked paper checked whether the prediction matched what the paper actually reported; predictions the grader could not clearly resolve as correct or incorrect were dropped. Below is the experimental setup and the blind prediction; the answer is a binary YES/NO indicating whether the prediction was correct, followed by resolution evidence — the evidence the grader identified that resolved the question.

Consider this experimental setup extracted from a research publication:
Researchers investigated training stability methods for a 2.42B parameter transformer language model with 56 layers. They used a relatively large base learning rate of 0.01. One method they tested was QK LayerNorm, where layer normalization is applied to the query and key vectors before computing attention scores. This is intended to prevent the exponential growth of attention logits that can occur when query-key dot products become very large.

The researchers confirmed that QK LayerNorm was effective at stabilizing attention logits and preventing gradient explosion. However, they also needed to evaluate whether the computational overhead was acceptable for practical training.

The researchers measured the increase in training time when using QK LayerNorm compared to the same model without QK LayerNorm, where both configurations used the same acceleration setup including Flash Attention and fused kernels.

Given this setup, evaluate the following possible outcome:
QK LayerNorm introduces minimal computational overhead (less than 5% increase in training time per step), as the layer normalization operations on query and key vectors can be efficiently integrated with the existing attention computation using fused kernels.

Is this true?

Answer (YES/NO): NO